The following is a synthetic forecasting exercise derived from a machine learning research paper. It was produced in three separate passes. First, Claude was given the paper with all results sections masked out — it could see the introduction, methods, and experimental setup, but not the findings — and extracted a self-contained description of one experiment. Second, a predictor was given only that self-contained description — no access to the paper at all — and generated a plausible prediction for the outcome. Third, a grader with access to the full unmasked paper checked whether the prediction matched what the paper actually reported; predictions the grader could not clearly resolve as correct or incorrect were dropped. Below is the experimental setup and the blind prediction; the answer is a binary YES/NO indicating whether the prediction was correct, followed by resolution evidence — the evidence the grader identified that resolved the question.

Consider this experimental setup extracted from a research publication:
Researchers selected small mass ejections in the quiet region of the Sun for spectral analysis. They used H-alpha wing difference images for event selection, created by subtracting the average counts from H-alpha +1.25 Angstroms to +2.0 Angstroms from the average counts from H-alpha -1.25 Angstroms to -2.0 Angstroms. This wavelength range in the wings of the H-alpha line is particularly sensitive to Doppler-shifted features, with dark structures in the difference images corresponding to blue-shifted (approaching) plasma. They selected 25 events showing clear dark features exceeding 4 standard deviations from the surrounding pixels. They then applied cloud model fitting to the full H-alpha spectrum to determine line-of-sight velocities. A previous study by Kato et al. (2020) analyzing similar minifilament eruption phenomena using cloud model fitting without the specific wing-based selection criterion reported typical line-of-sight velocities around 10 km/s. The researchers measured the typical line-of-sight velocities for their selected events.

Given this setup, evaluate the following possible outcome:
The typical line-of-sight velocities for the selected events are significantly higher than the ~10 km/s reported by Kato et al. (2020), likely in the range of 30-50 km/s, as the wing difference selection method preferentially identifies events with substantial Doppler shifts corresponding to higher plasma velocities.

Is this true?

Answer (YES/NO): YES